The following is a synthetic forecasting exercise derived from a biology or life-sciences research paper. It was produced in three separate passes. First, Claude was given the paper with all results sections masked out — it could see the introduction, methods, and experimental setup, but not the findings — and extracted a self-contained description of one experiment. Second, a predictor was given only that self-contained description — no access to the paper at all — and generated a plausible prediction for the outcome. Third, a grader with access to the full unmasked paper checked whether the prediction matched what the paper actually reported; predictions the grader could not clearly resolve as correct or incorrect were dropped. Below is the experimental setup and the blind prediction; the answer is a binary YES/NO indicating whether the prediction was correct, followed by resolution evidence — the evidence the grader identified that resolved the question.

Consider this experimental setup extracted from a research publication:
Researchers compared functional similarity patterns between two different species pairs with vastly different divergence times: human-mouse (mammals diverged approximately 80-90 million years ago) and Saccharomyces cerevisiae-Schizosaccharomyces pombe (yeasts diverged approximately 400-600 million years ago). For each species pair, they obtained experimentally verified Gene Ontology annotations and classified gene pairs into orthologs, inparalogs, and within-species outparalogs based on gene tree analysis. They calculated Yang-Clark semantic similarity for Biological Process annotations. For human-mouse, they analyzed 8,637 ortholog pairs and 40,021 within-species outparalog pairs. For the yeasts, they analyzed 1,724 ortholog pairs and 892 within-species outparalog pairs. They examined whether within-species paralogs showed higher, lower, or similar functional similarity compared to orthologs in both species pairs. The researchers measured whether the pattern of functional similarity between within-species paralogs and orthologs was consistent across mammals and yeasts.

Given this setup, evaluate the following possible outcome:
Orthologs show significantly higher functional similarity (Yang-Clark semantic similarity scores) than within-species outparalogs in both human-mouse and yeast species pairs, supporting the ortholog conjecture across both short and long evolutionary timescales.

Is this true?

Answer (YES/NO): NO